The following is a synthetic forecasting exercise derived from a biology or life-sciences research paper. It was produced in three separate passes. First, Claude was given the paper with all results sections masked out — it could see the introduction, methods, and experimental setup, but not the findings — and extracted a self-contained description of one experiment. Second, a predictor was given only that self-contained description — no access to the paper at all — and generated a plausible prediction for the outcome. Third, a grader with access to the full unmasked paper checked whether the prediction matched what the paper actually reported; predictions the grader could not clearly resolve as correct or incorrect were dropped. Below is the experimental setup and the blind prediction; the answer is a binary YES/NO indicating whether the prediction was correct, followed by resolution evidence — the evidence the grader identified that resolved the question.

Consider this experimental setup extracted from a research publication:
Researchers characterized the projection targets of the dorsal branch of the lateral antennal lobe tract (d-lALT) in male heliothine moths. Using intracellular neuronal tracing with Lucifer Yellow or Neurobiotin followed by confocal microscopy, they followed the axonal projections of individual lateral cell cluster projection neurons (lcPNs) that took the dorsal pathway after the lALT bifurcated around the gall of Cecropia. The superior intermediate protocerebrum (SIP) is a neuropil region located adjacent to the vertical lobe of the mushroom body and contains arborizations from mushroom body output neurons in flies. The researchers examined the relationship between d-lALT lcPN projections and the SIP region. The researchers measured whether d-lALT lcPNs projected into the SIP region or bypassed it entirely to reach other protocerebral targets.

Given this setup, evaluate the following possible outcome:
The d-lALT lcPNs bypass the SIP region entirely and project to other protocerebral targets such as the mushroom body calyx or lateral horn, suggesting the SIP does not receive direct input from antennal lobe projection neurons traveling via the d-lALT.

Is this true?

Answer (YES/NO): NO